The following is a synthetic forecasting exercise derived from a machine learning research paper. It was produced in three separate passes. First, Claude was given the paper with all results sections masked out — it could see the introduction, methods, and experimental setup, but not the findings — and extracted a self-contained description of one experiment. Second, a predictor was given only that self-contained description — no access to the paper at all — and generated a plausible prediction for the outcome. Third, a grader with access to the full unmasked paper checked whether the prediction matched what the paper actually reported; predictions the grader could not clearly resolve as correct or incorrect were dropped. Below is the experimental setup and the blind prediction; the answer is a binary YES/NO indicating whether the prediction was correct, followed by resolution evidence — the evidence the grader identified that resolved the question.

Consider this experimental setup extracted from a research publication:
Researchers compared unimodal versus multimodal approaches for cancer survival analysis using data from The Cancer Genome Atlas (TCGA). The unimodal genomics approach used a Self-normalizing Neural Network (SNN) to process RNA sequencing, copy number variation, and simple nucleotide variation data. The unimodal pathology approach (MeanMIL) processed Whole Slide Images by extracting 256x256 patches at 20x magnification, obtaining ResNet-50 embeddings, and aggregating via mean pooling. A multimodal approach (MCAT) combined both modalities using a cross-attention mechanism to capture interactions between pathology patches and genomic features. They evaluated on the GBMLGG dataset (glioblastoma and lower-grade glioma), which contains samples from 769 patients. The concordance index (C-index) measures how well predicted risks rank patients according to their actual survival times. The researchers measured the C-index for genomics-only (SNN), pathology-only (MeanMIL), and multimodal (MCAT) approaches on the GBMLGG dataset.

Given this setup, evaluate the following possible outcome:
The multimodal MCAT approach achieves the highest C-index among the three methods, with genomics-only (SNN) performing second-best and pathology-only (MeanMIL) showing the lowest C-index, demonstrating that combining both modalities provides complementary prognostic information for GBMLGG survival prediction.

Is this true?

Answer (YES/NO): NO